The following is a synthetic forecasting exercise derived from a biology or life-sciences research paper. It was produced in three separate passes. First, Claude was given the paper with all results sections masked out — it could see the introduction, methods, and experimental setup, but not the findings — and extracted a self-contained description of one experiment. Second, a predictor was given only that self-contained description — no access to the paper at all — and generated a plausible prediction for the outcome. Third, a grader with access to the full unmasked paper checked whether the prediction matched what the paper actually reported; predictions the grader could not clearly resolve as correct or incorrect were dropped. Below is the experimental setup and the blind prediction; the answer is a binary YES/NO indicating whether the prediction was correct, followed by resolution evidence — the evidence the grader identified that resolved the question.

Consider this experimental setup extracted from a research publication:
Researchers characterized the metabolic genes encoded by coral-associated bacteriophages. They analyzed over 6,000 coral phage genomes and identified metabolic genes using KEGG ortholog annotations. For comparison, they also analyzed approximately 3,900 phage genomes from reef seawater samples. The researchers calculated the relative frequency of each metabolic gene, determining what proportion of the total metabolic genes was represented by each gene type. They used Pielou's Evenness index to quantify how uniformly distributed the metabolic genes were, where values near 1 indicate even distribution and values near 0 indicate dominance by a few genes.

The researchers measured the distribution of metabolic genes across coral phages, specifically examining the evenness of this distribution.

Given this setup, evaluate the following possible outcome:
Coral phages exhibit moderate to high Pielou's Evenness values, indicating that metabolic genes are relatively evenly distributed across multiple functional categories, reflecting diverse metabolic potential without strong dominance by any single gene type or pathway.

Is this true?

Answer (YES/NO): NO